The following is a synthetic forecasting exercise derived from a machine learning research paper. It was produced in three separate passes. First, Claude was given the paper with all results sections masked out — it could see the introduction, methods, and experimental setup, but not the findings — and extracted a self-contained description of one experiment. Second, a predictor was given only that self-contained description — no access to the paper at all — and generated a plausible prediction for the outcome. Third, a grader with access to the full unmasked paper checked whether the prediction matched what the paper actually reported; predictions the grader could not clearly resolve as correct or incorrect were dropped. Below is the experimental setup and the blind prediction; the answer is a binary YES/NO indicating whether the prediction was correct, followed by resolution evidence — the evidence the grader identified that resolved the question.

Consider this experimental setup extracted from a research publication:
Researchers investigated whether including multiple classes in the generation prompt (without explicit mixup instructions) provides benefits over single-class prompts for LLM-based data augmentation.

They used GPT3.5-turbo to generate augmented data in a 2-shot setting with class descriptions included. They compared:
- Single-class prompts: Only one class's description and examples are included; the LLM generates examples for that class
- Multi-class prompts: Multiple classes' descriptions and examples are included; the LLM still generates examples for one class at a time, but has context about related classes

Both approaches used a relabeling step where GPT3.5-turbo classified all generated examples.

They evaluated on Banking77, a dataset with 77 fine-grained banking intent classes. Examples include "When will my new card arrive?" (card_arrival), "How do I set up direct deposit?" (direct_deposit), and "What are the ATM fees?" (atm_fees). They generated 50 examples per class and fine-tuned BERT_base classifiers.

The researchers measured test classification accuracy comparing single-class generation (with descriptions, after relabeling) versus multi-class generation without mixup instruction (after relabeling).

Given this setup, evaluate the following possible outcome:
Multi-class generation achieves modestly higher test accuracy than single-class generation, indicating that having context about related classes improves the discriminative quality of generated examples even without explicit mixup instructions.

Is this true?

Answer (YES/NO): YES